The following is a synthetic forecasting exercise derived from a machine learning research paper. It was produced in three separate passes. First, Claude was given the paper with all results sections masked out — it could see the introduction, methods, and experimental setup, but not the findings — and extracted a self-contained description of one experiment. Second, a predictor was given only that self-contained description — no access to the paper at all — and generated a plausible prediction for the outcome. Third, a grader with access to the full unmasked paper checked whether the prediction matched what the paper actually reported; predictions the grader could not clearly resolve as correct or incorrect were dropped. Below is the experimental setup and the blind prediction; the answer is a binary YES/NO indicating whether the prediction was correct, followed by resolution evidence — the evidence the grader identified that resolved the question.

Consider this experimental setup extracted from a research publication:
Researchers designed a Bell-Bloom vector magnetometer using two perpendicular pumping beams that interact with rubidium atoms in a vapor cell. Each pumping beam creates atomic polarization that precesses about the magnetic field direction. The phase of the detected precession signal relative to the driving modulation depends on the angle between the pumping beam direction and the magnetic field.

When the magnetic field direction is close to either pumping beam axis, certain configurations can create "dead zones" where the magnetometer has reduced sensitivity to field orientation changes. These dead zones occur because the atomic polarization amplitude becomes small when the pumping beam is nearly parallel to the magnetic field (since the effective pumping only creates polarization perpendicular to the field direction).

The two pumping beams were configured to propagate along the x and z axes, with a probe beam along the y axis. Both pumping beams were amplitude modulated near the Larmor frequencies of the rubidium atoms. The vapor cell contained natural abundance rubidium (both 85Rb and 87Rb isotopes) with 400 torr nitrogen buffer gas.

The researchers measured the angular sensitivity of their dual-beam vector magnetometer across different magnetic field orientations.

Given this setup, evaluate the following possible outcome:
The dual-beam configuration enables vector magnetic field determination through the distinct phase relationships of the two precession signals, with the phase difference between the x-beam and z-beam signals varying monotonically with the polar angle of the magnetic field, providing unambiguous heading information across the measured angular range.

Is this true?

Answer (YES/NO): NO